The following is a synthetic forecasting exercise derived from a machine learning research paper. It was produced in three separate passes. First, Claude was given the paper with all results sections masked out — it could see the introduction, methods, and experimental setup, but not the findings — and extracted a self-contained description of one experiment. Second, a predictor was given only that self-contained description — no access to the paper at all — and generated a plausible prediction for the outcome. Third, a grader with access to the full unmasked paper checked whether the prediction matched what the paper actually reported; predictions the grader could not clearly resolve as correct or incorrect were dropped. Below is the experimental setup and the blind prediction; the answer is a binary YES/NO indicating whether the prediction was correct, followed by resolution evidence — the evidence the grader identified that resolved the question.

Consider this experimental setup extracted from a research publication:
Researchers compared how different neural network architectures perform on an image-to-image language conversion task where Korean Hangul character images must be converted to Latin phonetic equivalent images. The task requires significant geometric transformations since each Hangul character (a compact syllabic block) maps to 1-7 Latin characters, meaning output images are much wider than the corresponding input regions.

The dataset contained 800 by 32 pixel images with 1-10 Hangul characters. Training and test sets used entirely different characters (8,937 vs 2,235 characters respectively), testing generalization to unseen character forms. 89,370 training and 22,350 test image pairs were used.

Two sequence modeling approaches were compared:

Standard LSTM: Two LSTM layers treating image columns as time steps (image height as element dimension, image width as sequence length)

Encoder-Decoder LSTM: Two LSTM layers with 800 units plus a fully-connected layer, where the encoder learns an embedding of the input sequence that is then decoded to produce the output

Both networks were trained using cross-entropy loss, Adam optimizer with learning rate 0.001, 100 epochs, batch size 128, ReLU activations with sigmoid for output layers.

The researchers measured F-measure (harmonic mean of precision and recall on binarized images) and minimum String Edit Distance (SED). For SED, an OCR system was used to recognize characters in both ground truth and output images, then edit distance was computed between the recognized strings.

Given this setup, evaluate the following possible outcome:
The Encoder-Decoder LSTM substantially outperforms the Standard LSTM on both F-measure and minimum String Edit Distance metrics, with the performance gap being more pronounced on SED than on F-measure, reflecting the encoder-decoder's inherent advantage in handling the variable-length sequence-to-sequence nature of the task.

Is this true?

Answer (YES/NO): YES